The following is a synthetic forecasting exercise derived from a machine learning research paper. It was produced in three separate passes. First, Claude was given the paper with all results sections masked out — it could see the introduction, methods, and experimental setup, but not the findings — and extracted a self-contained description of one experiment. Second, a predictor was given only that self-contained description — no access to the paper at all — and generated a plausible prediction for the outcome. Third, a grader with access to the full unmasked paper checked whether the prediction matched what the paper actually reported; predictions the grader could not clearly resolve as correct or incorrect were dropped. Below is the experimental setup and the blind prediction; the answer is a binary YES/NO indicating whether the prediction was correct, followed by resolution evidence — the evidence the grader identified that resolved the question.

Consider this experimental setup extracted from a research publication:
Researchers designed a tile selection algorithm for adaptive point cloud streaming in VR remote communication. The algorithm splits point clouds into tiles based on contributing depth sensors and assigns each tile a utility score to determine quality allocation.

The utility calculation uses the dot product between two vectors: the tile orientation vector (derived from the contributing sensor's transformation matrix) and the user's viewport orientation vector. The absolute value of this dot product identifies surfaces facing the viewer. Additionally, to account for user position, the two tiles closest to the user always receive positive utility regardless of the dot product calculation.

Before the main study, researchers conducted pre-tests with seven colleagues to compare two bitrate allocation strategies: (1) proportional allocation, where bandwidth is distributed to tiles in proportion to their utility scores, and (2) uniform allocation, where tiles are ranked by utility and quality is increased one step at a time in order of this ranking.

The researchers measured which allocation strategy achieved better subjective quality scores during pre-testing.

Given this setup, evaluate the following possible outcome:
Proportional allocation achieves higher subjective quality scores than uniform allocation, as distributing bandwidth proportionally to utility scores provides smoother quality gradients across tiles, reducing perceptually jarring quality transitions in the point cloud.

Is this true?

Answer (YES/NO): NO